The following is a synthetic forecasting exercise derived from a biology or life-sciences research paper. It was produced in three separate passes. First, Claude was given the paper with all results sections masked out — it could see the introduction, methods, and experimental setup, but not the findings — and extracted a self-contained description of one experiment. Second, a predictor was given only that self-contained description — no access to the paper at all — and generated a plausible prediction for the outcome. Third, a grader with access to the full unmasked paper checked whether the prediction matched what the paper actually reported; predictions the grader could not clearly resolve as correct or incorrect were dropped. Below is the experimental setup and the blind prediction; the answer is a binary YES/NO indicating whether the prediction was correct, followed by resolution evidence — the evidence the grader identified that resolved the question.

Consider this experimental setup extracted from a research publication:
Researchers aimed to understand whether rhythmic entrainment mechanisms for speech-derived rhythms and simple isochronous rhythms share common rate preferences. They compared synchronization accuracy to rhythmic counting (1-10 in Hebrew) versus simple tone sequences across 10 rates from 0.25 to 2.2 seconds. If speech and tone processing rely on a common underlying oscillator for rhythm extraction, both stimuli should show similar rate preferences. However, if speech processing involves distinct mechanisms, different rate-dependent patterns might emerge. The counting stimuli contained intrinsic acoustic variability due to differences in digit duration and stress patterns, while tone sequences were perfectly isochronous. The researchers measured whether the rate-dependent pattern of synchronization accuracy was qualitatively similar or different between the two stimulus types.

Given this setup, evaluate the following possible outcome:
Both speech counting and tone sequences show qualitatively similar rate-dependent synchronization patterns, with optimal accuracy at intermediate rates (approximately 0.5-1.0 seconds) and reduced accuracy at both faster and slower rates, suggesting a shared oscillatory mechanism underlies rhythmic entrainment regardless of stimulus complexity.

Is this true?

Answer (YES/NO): NO